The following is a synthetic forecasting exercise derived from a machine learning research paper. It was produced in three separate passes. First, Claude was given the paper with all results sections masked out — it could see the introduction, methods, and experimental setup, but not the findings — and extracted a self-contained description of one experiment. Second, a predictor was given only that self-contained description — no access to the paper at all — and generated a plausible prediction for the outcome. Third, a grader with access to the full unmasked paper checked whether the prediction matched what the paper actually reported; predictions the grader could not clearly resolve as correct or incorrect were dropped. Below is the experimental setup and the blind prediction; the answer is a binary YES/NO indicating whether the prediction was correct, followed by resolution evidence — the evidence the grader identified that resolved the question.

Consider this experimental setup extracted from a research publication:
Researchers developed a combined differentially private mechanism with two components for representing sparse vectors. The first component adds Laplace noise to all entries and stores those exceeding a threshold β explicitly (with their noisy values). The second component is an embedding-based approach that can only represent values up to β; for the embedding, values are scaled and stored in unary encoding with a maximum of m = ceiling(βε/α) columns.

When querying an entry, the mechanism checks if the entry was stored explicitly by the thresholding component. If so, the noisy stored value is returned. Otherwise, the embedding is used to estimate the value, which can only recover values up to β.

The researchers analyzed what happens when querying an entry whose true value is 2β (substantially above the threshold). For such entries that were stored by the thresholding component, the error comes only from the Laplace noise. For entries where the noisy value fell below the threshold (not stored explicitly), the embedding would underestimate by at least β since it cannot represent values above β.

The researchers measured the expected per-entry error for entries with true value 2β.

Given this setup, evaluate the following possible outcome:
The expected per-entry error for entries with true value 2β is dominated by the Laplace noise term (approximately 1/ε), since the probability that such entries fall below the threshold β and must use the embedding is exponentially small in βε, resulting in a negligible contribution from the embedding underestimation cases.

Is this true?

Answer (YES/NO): YES